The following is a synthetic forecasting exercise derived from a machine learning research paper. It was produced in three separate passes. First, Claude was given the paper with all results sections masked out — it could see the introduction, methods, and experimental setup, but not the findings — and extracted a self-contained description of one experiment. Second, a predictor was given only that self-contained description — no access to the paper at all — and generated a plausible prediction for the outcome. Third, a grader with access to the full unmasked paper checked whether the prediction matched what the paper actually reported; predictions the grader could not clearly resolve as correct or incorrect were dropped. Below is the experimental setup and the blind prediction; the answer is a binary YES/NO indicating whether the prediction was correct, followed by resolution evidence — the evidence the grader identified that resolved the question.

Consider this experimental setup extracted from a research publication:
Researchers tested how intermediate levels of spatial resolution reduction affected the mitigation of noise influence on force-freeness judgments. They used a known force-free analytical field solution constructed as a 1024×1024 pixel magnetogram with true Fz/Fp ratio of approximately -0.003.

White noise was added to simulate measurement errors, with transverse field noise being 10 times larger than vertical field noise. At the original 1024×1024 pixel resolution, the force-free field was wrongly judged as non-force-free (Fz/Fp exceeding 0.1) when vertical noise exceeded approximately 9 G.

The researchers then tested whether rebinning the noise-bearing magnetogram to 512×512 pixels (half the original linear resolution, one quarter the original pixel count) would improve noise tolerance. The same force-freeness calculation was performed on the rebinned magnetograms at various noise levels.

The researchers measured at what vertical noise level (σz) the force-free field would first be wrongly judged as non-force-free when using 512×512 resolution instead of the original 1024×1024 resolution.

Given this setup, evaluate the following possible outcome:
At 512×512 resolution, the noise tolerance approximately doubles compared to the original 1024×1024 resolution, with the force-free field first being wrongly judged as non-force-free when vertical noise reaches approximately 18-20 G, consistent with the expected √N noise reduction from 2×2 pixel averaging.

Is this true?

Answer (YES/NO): NO